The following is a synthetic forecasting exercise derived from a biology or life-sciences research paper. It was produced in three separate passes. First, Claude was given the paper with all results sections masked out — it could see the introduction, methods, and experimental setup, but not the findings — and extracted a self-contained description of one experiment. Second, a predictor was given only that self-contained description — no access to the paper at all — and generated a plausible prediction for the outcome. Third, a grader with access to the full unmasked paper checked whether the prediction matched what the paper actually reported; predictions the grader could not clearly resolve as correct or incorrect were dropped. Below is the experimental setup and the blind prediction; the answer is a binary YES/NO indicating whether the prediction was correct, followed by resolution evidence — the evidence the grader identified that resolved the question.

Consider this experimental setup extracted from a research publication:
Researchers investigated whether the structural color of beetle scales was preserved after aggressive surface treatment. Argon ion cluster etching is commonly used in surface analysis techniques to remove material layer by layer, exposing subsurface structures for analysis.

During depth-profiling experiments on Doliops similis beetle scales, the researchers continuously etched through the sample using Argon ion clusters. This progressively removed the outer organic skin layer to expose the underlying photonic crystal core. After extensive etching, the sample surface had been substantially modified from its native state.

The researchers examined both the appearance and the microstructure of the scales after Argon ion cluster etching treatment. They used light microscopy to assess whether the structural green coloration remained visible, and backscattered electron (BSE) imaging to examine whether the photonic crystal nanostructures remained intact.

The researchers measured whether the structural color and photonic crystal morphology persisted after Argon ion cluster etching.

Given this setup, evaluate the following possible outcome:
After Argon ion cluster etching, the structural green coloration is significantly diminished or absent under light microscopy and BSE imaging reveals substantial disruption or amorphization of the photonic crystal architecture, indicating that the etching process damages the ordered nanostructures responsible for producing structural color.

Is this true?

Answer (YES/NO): NO